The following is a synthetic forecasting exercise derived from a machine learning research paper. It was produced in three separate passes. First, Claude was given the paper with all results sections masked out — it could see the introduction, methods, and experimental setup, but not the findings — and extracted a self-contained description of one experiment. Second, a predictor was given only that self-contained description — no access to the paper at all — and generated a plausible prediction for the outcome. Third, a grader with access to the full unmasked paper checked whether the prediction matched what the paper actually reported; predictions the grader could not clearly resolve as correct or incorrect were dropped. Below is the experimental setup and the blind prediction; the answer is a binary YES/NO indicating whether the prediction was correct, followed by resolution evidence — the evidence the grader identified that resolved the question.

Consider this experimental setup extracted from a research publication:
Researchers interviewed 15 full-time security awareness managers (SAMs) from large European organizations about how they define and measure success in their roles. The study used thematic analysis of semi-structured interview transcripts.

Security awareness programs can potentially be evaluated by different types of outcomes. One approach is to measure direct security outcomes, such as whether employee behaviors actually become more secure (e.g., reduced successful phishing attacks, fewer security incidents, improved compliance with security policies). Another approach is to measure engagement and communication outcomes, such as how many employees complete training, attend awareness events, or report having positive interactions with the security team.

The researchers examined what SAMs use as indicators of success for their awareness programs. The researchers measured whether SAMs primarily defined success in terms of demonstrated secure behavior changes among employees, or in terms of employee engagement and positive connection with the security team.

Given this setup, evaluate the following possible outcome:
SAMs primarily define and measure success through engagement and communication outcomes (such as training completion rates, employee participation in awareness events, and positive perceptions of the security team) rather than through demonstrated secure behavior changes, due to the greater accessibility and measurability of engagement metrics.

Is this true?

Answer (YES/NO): YES